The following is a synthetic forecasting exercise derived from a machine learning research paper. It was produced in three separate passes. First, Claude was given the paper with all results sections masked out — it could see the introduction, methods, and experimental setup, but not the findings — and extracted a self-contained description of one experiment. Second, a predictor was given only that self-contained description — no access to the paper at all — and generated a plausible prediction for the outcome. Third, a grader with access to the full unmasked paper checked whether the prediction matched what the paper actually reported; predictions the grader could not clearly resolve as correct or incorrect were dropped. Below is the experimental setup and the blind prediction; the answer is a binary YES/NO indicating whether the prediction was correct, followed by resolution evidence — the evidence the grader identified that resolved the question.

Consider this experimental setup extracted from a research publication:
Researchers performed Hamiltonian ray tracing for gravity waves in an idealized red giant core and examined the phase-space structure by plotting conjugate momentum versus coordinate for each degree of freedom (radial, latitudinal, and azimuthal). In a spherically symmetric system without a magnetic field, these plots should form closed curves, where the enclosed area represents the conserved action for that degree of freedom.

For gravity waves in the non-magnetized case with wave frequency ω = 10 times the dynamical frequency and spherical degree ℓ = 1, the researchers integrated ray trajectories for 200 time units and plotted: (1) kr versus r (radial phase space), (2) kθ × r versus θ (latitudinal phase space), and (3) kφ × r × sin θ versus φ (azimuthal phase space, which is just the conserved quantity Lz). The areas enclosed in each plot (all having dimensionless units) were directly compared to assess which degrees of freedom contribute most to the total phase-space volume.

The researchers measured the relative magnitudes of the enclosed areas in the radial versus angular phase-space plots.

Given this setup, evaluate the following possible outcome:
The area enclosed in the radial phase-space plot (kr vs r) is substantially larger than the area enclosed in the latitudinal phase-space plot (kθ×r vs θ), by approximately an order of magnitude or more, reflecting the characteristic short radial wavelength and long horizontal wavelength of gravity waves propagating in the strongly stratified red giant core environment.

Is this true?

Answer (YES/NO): YES